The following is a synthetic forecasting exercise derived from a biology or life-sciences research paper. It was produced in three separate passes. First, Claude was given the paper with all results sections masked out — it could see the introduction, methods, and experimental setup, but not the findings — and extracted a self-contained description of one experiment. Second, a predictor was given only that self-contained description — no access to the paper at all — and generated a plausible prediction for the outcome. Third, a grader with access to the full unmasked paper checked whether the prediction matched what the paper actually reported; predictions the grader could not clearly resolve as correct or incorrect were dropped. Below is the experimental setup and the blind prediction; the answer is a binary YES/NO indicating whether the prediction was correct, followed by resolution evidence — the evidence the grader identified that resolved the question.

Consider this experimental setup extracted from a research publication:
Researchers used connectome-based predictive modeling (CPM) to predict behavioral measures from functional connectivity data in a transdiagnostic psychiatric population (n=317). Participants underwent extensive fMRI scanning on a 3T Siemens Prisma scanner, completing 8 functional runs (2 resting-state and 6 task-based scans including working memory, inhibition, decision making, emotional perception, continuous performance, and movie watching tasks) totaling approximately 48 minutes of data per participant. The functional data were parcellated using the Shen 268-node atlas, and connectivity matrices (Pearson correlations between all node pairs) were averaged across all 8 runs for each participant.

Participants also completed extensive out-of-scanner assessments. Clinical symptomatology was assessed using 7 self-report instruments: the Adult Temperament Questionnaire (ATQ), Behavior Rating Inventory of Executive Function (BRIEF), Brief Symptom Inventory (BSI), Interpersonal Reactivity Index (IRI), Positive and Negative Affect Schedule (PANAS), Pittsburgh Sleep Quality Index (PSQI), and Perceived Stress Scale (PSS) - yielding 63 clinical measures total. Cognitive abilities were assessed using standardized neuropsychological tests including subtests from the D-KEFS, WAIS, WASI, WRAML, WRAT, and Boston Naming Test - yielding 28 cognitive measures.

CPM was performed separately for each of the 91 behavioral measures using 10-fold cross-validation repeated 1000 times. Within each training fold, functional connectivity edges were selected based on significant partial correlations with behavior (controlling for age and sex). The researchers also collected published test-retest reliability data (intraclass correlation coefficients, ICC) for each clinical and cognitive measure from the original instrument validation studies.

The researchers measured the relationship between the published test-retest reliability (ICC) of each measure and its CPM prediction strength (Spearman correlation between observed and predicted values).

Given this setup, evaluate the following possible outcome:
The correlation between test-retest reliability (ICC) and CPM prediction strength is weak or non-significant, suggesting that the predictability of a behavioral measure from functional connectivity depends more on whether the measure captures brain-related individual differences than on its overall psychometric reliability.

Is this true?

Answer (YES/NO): YES